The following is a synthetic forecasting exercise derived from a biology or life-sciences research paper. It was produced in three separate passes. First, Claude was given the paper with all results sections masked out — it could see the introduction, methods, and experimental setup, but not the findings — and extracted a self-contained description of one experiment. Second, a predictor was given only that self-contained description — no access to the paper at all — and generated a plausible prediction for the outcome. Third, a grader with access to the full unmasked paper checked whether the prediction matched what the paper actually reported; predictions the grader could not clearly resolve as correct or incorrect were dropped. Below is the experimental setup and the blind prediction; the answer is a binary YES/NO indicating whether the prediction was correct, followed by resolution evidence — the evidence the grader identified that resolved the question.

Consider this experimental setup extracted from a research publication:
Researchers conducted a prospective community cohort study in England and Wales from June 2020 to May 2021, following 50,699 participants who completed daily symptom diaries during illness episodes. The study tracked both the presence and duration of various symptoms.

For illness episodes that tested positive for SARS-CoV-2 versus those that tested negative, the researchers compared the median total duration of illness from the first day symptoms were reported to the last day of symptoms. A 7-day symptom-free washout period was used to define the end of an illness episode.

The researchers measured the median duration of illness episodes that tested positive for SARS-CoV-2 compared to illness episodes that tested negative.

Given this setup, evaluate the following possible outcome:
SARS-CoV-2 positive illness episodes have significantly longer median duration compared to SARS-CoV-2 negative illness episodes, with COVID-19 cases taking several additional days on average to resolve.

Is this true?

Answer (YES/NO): YES